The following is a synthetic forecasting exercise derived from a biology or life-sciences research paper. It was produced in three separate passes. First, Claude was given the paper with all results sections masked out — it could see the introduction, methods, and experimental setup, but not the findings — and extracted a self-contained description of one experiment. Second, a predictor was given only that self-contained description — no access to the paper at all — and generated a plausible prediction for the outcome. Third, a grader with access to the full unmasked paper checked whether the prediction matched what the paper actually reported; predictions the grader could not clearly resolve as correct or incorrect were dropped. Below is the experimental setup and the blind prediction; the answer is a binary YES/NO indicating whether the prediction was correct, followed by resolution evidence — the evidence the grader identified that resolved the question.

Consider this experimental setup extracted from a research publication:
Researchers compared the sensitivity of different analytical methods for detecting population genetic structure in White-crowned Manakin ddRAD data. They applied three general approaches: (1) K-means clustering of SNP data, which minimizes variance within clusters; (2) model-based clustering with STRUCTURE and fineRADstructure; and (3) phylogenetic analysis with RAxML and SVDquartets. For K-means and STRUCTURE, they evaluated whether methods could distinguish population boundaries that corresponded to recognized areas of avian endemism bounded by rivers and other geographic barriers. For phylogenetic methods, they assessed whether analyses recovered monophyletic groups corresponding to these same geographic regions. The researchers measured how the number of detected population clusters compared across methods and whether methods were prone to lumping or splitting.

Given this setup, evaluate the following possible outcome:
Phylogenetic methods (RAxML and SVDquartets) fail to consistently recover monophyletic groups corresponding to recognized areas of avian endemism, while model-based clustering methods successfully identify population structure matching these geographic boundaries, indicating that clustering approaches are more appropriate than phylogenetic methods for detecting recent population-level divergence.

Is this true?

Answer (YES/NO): NO